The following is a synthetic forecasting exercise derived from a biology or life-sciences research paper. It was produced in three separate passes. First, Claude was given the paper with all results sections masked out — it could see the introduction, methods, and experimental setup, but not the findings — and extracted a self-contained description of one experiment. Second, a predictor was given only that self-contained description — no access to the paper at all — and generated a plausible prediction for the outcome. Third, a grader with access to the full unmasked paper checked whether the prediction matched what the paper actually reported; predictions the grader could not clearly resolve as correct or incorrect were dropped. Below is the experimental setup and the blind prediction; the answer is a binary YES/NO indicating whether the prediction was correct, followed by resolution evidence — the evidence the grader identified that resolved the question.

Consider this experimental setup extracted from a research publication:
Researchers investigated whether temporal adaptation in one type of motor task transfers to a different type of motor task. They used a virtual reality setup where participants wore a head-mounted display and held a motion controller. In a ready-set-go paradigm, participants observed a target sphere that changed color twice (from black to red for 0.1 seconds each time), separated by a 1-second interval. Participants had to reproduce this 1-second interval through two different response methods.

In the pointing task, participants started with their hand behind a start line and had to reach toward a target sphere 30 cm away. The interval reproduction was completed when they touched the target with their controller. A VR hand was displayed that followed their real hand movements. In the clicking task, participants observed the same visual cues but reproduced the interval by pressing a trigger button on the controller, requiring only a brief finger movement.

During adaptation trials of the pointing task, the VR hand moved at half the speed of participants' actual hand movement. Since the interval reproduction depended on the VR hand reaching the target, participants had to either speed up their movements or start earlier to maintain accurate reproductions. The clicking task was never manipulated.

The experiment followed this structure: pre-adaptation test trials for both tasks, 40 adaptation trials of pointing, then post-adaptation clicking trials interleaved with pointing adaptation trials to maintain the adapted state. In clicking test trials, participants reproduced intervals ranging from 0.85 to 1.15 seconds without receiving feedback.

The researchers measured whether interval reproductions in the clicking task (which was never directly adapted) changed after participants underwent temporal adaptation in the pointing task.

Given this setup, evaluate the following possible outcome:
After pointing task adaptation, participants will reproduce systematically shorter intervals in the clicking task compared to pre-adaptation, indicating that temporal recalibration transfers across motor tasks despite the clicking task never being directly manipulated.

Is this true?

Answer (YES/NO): YES